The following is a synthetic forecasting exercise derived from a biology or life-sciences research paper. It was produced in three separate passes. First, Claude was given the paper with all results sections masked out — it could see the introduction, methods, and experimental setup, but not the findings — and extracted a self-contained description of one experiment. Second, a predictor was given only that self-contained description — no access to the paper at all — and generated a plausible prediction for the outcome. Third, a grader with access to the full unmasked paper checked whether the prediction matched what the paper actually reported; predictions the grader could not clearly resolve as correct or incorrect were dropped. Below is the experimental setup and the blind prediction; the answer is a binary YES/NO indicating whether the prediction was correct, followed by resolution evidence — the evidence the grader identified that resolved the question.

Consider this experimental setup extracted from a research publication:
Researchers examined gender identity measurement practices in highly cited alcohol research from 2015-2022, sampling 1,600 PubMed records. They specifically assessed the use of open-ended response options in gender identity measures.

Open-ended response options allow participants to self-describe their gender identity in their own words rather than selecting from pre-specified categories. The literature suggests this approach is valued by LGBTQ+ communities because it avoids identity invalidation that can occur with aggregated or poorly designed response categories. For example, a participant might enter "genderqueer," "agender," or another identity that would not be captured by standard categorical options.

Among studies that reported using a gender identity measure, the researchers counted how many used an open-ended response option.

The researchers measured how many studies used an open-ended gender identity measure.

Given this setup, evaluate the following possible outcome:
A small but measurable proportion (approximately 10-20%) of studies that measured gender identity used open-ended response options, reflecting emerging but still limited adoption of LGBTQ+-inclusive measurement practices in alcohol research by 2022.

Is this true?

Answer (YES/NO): NO